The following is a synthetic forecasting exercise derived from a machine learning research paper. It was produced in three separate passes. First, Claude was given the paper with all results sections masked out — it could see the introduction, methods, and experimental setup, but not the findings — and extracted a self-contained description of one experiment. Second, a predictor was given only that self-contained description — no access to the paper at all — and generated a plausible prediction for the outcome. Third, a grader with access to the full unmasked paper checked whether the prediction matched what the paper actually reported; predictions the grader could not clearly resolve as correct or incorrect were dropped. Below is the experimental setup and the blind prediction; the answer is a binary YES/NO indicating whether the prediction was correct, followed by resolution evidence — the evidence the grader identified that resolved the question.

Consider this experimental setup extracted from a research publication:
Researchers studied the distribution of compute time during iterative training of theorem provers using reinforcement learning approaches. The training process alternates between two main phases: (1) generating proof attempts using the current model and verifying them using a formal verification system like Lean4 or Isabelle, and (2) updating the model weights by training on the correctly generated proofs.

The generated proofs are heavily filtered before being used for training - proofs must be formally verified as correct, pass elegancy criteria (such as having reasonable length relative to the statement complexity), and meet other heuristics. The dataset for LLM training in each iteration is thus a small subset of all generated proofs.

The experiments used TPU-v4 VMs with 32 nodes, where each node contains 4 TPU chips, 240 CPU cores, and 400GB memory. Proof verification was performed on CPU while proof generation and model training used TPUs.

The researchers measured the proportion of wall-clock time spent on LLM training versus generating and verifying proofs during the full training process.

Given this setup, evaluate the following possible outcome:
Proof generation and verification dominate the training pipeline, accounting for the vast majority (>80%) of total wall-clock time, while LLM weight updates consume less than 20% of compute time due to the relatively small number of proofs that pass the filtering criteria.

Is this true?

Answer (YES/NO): NO